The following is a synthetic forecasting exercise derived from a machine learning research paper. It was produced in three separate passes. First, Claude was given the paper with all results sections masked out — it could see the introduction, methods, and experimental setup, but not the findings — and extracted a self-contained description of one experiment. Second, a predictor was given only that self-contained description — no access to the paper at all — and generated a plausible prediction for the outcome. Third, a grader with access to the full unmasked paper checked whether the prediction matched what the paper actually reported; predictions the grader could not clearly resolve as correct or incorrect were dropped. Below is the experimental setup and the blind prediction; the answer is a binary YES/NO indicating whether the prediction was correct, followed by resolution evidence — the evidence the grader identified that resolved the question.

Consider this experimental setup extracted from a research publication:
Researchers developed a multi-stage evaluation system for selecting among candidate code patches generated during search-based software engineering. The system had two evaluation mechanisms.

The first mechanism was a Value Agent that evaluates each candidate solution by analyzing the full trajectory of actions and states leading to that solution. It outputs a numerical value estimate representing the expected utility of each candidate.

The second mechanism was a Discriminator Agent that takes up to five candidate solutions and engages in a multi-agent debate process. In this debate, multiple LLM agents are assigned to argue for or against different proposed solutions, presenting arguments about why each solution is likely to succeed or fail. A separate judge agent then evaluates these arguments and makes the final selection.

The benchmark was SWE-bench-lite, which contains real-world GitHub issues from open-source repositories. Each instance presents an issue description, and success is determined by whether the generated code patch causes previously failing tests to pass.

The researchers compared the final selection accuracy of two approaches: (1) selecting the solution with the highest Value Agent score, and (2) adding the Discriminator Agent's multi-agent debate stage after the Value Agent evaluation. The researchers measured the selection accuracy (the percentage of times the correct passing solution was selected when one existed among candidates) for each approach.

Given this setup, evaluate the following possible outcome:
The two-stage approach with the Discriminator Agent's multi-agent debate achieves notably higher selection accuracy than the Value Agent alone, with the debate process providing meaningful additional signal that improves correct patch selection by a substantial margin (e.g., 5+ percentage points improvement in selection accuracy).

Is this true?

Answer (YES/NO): YES